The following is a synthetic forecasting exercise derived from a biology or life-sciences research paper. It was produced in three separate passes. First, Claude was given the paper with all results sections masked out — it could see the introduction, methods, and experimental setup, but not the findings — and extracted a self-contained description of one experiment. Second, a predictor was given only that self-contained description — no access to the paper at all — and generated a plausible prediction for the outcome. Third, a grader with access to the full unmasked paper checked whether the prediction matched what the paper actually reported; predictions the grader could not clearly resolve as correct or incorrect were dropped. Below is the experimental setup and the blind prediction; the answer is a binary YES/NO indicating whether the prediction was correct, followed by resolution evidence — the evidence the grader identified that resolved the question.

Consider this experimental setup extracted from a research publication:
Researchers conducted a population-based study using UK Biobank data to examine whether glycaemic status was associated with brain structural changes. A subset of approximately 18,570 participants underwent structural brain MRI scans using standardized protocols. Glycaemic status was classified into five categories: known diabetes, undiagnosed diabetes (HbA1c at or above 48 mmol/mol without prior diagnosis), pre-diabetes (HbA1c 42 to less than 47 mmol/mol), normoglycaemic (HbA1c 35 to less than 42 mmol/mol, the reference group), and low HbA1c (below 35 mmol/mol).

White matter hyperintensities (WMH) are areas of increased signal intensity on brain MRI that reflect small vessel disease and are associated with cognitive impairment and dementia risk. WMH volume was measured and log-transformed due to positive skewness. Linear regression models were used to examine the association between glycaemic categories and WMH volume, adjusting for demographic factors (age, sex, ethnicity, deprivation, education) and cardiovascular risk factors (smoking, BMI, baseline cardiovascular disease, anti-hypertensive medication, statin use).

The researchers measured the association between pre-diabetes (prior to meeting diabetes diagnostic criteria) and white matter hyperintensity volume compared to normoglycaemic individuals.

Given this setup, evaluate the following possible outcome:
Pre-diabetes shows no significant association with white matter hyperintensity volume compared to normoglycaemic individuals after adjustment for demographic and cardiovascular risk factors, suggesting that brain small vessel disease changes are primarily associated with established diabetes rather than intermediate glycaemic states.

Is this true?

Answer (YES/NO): NO